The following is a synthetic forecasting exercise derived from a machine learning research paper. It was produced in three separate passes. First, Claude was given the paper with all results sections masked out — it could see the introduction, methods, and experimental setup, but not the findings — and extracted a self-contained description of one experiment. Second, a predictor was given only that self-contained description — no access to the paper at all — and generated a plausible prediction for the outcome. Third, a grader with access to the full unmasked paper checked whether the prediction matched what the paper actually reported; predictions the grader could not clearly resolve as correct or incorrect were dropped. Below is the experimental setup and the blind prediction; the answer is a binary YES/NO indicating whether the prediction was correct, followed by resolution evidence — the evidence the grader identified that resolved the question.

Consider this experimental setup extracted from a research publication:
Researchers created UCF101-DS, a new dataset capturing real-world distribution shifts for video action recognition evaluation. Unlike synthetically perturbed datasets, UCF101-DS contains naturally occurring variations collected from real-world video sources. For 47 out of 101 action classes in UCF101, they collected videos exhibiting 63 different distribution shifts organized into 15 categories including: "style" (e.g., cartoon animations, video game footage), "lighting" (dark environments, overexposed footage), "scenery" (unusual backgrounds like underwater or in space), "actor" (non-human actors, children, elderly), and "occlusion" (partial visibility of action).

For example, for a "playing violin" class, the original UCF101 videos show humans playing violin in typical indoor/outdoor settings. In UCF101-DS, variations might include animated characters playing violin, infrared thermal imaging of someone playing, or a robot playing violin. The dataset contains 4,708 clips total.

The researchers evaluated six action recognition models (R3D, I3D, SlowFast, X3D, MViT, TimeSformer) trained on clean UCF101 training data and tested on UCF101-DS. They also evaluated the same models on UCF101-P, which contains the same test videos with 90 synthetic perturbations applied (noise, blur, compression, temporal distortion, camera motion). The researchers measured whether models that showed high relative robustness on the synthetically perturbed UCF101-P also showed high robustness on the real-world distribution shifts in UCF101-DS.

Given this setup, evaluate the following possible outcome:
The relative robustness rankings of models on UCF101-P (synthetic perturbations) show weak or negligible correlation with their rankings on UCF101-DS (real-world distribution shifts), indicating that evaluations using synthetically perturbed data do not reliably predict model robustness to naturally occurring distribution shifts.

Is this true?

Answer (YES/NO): NO